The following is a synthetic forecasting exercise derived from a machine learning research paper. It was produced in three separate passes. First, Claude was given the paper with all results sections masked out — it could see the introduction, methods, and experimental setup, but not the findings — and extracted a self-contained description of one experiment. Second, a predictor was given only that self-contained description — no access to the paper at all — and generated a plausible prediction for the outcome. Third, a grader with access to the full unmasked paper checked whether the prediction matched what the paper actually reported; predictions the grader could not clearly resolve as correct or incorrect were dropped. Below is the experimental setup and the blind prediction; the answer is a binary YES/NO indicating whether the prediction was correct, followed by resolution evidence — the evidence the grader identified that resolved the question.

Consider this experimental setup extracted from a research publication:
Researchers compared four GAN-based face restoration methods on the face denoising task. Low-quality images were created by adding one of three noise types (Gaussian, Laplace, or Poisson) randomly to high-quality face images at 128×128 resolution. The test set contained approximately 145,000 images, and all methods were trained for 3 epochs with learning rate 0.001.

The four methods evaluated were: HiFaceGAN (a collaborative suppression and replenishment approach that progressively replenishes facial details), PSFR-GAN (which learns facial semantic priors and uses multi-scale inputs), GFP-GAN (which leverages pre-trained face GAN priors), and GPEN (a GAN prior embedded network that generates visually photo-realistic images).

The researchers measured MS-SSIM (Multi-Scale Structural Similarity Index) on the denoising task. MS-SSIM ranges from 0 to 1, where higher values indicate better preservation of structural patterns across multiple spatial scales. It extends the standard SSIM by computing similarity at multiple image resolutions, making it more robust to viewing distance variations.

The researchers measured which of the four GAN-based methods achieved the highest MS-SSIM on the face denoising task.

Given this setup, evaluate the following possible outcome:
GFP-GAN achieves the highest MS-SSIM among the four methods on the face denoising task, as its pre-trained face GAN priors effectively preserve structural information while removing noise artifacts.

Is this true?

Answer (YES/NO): NO